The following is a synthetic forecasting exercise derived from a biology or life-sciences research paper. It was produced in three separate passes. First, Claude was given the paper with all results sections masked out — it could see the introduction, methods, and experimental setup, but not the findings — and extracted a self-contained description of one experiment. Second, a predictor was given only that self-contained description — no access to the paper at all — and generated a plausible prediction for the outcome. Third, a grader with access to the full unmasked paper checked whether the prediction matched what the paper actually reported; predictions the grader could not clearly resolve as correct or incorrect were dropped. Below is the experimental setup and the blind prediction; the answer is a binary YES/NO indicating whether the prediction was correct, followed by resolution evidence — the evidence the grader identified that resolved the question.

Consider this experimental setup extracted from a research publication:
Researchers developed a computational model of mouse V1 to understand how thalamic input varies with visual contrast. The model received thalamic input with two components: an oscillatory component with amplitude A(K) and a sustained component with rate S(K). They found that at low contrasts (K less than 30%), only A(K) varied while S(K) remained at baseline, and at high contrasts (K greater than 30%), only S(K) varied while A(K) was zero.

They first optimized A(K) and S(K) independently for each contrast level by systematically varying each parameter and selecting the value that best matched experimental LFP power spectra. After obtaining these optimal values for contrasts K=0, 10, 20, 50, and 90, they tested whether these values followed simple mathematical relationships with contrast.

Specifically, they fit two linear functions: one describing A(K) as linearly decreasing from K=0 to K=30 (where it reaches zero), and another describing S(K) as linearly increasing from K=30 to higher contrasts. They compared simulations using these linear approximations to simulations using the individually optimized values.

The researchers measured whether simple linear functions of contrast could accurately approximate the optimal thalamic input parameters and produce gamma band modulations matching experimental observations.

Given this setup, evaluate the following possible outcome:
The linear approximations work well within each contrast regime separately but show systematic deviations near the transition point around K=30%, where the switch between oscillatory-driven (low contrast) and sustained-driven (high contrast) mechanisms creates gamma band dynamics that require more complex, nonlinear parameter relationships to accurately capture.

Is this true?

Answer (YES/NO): NO